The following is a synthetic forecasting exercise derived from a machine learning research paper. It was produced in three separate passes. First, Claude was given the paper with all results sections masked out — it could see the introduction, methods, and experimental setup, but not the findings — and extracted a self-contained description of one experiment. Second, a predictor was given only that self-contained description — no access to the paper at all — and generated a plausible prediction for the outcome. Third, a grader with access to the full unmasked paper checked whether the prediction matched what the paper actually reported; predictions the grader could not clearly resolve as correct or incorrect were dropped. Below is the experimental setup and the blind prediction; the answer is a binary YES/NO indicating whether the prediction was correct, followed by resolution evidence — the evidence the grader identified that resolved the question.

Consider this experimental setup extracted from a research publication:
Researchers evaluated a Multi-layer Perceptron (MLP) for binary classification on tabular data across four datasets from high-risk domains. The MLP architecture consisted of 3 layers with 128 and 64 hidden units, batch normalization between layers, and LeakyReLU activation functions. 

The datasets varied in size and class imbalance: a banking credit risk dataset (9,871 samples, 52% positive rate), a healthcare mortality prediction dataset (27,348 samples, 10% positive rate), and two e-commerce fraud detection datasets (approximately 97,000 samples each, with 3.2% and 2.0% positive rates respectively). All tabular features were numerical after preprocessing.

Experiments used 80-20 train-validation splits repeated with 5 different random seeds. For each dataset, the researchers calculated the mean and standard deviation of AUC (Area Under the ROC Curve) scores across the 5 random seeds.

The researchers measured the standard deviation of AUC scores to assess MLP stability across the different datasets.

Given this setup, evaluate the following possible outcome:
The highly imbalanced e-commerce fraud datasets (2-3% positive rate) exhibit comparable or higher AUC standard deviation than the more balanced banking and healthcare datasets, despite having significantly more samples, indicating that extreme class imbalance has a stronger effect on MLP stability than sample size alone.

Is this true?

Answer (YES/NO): YES